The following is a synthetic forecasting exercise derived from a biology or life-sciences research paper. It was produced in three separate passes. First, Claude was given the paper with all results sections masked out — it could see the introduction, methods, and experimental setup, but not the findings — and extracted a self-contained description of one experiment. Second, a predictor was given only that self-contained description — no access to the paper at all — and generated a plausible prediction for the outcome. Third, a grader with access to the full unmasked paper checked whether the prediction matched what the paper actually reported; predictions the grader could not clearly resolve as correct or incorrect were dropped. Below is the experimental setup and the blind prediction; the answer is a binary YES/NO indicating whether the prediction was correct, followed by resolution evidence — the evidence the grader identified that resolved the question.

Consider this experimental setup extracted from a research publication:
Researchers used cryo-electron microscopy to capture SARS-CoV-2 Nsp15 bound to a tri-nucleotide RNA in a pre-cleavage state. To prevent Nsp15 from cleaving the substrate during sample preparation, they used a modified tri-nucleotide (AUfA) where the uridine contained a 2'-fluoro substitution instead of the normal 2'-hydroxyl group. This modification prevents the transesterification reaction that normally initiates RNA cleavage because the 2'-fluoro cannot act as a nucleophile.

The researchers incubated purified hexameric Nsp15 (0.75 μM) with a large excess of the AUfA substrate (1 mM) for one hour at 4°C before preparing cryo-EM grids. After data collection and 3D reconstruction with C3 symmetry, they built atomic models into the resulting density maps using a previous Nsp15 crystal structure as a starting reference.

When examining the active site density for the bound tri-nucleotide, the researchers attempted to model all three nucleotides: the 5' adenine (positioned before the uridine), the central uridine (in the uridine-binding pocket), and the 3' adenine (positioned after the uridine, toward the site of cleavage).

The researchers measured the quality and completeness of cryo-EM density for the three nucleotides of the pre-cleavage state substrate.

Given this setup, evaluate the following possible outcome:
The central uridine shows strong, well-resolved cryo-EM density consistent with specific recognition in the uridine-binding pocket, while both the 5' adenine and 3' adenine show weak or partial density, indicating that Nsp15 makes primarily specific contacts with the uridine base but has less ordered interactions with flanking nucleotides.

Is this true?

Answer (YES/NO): NO